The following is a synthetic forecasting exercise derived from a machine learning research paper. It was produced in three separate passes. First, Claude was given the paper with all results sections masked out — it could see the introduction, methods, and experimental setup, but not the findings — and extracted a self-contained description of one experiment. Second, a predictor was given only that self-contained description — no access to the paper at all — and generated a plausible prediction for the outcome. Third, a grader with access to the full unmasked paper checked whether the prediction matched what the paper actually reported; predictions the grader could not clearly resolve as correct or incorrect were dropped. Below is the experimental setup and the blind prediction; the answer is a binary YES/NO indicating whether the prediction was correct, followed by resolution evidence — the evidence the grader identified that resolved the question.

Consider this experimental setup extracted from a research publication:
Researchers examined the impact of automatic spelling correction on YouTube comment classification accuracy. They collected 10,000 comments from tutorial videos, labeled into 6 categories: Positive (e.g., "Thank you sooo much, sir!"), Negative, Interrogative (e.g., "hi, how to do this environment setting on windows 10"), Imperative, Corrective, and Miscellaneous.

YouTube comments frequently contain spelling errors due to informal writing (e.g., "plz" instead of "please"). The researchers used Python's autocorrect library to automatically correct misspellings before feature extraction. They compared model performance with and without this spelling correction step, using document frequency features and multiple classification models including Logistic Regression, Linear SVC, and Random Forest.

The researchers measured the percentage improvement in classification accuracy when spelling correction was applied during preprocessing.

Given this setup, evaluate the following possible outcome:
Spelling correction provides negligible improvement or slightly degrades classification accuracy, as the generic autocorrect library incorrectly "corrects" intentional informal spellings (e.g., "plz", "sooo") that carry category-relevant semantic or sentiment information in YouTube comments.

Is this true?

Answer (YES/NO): YES